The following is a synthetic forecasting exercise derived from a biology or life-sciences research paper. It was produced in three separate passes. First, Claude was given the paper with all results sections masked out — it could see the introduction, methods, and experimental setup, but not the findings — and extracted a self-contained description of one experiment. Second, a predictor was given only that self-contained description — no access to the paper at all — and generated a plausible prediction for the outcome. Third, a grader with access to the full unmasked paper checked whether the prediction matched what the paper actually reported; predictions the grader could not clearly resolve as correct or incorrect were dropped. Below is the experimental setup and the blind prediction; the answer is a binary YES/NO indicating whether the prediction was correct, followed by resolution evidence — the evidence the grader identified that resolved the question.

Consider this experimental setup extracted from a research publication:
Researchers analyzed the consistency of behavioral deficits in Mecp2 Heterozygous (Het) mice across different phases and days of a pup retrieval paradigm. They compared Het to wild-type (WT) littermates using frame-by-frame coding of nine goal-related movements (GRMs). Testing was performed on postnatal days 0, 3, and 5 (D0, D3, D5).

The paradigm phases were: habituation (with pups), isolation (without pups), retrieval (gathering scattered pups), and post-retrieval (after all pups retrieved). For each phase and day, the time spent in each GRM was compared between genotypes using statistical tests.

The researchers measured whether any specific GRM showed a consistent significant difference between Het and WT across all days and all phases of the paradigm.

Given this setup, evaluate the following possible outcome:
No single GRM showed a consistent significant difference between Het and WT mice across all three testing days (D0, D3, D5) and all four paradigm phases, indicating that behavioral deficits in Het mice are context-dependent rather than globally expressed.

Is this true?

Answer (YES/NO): YES